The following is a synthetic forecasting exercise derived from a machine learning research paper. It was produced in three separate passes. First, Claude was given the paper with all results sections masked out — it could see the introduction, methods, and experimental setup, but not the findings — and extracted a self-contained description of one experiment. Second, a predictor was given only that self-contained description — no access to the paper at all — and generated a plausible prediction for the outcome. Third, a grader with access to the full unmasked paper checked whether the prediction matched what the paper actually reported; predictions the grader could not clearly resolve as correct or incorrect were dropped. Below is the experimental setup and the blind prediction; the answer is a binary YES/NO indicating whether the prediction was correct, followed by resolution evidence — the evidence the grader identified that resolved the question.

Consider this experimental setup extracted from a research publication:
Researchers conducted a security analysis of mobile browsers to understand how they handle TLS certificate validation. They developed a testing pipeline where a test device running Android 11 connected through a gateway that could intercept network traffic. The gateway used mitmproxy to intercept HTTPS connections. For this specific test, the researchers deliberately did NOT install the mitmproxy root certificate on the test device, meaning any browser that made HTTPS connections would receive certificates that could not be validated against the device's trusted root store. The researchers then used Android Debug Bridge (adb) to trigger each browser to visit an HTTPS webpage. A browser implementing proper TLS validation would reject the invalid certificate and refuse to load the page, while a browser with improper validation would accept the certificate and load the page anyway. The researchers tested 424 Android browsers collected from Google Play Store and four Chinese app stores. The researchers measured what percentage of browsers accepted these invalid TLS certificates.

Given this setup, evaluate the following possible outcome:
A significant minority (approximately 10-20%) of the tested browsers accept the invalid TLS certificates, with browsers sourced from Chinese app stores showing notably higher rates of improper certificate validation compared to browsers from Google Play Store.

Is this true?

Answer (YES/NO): YES